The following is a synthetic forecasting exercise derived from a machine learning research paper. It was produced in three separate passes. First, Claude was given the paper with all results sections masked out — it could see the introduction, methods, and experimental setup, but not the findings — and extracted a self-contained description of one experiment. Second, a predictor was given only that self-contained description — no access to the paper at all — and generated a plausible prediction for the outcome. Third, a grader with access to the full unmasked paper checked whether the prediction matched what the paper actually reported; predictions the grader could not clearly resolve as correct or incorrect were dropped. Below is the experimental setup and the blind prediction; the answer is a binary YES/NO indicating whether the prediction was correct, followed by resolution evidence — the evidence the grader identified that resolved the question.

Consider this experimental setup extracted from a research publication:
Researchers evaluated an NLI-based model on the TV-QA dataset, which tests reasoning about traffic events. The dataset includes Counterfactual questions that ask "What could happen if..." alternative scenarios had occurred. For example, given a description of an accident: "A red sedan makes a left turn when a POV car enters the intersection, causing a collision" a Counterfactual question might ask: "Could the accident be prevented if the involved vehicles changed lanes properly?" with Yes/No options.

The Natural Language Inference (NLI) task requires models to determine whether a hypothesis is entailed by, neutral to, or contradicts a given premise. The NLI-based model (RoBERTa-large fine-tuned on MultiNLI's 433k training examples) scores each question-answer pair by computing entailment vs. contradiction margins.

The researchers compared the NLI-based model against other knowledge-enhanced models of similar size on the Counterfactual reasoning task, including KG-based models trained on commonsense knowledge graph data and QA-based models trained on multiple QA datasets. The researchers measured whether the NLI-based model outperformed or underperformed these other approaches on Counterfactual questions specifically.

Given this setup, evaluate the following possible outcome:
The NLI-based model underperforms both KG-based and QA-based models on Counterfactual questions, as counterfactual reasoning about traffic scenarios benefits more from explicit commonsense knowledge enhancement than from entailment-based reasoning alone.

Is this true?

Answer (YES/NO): NO